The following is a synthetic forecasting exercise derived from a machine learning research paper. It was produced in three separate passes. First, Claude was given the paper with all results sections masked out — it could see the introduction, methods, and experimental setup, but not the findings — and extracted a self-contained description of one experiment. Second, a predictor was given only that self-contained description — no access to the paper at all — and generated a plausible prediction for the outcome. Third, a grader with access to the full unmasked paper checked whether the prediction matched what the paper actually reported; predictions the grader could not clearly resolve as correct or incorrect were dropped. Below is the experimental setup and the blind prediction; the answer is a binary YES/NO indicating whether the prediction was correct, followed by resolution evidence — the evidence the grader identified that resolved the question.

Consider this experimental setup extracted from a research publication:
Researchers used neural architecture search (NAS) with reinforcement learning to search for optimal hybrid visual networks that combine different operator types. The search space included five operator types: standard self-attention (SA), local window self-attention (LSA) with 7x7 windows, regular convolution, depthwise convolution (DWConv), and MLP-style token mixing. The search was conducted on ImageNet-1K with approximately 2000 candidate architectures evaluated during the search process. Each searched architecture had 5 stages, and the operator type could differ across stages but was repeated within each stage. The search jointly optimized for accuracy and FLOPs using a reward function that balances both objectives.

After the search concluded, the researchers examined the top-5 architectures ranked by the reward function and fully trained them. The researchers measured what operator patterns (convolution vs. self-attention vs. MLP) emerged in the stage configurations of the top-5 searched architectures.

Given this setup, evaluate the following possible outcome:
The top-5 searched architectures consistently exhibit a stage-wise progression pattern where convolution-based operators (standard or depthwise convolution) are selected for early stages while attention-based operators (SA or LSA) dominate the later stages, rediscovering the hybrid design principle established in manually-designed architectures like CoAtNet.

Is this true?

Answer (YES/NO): YES